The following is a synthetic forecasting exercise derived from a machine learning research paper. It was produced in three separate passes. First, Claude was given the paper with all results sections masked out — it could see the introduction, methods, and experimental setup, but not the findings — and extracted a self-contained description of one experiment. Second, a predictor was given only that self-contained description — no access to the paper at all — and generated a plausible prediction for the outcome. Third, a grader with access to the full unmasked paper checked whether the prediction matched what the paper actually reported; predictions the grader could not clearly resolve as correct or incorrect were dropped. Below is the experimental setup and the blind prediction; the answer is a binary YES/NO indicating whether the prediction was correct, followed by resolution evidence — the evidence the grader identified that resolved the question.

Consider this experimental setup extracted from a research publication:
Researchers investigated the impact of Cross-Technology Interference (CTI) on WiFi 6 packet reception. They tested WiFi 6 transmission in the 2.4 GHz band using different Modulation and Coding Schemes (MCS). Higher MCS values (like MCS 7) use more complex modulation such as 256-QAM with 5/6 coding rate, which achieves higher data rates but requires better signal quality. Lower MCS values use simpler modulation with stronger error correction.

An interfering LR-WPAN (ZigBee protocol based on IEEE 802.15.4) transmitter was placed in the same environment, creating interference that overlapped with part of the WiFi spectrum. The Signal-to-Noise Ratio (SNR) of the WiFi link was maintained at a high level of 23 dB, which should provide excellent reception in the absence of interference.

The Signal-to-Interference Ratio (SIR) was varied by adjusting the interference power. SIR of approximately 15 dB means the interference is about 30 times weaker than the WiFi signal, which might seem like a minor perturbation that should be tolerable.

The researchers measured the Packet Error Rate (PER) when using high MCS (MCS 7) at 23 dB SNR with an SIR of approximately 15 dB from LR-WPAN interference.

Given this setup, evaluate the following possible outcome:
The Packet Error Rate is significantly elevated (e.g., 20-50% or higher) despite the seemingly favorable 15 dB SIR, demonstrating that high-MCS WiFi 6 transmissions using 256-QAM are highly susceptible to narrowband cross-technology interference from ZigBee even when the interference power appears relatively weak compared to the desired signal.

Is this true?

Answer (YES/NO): YES